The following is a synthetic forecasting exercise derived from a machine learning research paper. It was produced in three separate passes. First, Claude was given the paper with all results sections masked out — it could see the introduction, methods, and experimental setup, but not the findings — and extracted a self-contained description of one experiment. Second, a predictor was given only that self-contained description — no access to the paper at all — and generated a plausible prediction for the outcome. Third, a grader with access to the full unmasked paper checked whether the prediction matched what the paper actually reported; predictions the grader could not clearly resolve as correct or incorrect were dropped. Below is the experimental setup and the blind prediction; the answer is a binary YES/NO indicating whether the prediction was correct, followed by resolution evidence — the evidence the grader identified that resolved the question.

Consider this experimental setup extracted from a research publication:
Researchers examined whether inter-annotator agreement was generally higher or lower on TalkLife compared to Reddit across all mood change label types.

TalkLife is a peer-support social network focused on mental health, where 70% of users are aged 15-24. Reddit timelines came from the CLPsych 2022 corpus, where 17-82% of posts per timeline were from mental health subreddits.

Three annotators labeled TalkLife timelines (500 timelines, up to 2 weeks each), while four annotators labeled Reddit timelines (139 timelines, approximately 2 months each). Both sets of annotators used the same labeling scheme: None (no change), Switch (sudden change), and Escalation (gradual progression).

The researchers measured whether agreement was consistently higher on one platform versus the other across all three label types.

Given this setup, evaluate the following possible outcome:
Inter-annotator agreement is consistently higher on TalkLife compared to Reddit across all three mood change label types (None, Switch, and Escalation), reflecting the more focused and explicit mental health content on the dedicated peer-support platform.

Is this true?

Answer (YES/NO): YES